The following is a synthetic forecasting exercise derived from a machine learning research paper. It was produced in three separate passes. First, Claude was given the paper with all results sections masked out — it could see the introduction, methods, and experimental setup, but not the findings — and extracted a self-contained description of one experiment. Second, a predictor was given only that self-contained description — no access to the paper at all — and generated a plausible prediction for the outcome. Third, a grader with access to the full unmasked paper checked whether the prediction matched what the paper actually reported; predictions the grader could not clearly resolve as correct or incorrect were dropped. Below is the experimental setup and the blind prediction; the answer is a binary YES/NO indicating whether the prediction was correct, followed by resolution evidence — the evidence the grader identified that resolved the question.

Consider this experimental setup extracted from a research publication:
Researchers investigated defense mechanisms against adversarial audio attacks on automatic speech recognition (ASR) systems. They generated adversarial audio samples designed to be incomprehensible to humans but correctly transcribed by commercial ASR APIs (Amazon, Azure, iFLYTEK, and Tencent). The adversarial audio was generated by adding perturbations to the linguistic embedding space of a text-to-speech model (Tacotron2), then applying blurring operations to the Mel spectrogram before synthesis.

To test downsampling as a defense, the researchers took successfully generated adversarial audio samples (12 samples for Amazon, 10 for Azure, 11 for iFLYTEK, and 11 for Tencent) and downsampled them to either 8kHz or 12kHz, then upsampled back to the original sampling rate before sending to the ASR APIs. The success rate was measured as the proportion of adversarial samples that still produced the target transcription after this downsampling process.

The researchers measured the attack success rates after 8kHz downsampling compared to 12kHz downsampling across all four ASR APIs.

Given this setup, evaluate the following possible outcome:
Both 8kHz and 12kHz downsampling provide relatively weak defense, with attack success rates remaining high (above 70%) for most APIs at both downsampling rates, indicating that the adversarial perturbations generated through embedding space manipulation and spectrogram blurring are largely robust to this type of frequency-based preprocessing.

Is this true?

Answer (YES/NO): NO